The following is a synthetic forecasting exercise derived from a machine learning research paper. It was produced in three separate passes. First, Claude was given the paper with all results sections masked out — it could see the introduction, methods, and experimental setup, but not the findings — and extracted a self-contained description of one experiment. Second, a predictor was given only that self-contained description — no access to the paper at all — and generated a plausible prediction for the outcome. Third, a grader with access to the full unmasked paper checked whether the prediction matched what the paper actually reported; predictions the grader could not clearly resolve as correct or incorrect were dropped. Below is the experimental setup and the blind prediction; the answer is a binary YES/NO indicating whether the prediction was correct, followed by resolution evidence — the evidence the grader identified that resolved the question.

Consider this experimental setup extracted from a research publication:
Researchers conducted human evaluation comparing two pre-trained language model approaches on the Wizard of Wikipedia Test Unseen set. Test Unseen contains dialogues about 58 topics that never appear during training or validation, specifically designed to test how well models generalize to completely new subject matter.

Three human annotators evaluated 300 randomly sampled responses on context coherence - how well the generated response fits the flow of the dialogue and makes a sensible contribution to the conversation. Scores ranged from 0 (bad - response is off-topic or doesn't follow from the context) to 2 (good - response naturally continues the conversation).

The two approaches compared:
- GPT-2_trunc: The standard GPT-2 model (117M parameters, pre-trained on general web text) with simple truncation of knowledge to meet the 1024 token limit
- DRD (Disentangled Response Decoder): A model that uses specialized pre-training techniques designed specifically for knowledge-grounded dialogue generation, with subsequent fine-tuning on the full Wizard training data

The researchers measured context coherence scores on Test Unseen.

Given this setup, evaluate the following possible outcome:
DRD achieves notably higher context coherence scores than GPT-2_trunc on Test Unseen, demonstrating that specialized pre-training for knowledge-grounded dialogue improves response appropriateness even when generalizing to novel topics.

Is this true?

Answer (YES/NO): NO